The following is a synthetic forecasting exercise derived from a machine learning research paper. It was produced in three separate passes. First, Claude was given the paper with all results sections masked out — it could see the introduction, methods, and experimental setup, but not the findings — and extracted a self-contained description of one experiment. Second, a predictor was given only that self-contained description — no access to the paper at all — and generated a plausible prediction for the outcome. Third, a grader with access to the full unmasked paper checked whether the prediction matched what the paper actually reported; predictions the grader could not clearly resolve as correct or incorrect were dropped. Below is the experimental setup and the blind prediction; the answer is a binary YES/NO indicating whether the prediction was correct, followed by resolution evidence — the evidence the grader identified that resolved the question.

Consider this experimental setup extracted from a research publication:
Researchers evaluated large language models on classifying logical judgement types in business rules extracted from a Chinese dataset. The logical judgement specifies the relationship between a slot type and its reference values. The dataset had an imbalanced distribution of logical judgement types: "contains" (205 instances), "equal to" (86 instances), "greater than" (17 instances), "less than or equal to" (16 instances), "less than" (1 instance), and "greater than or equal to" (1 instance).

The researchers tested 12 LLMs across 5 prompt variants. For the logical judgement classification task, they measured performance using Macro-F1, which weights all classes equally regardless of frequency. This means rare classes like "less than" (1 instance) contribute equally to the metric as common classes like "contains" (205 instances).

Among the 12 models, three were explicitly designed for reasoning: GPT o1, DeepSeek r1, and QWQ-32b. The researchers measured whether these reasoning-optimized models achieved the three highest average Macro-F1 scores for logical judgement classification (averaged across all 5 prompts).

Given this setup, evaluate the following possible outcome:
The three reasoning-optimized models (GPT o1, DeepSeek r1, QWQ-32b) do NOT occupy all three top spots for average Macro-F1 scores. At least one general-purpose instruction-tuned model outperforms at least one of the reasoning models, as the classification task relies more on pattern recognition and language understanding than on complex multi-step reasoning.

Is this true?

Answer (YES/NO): YES